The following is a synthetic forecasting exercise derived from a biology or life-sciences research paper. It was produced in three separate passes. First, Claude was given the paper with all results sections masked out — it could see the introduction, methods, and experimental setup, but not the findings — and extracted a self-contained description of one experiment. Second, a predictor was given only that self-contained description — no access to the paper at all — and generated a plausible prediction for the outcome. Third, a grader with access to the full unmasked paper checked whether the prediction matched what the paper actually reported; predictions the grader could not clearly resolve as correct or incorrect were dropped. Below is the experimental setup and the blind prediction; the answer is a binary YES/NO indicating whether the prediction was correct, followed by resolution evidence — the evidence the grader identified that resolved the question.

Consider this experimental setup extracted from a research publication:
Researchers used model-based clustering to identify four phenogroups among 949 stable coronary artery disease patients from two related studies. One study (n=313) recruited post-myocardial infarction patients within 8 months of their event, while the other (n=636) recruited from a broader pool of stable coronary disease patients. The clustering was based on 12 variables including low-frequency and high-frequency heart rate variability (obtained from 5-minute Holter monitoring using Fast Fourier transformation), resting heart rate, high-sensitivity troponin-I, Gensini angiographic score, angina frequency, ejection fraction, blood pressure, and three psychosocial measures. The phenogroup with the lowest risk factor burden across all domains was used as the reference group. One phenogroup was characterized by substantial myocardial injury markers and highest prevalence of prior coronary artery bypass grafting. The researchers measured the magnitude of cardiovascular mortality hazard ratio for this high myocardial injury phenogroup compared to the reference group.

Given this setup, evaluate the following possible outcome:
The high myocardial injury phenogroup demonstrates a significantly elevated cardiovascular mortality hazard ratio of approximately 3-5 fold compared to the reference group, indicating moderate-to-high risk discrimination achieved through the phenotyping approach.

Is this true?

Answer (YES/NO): NO